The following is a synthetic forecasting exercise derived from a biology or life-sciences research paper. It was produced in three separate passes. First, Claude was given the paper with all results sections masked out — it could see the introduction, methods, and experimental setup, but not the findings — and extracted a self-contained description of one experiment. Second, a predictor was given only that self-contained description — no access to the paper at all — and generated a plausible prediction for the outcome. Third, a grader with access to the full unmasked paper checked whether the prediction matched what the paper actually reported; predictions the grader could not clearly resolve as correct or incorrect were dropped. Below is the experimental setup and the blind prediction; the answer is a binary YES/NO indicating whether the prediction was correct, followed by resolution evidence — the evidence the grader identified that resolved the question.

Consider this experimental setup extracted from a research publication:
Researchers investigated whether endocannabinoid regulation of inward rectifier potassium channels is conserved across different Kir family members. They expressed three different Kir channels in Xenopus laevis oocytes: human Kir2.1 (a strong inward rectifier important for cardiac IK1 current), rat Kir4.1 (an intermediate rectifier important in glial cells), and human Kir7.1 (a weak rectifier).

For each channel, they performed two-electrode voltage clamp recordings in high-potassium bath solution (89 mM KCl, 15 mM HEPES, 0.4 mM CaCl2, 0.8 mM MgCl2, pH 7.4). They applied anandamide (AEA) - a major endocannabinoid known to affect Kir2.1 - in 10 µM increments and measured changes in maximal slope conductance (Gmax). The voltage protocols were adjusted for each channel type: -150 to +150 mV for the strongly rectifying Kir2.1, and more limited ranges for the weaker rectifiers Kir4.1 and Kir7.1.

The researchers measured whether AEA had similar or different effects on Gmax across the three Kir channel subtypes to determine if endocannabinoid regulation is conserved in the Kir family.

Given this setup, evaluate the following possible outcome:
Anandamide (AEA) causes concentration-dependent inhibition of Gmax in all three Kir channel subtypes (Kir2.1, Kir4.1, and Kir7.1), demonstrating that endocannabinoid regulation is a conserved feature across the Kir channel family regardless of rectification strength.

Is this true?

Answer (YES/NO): NO